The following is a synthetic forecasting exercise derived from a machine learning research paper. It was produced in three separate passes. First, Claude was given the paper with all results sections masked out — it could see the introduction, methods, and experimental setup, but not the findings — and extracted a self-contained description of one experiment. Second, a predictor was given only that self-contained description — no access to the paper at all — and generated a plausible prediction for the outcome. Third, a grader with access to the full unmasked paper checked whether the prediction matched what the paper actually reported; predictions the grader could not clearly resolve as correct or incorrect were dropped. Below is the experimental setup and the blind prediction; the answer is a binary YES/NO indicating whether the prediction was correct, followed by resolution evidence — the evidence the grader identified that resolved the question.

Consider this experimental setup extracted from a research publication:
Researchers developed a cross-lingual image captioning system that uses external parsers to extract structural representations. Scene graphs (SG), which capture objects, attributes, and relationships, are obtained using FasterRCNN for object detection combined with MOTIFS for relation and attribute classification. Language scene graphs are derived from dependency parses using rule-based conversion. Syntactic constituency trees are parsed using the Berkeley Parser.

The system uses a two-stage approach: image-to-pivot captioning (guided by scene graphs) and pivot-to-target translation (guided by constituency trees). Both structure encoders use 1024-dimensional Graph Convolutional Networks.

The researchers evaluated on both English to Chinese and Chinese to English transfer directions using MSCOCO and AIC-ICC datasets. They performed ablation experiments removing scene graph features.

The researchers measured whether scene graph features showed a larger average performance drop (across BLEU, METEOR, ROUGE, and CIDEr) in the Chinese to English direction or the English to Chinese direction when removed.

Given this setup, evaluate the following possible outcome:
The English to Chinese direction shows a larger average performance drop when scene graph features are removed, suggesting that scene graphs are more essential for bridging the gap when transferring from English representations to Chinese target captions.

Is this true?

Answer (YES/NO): YES